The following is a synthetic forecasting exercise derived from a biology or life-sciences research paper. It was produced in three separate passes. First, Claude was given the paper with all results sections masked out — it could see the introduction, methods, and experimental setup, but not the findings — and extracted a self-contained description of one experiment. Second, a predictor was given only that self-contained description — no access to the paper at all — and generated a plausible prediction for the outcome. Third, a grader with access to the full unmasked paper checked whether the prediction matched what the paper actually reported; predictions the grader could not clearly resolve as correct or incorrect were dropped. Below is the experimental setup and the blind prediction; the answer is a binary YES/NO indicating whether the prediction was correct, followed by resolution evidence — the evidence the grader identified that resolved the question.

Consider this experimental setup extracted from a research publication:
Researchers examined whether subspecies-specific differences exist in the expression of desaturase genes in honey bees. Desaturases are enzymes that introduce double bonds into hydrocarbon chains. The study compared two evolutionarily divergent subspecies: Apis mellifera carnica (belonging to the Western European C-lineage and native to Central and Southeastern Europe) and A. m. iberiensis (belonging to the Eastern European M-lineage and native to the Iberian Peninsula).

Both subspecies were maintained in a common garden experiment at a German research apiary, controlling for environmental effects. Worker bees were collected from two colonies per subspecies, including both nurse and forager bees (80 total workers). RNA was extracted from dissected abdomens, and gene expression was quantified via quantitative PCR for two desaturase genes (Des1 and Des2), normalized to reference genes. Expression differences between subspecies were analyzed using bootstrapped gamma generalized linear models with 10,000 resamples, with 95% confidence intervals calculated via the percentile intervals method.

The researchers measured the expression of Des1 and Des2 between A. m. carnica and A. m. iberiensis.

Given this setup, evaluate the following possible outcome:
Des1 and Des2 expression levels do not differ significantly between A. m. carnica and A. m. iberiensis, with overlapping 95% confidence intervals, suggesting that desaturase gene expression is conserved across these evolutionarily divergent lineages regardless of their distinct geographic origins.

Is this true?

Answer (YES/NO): NO